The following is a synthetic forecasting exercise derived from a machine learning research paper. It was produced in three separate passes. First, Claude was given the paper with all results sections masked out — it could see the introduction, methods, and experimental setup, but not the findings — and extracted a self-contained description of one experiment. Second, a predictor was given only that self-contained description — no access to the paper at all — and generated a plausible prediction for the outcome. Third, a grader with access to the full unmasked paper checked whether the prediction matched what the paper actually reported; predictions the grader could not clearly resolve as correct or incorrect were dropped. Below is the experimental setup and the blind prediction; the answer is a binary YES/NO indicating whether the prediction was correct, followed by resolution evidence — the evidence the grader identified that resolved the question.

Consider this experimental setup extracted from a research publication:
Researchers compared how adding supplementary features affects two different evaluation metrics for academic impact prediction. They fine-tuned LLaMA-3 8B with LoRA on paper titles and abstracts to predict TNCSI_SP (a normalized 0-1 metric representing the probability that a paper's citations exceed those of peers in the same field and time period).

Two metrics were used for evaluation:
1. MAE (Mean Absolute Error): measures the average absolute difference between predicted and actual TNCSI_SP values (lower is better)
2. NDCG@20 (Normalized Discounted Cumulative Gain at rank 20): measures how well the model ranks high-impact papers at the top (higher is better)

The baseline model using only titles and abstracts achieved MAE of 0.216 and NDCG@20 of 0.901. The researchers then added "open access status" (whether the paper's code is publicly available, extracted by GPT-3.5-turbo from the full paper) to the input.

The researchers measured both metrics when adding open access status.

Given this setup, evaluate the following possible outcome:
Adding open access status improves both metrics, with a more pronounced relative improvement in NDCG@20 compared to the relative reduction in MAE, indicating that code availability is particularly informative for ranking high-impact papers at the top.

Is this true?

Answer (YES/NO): NO